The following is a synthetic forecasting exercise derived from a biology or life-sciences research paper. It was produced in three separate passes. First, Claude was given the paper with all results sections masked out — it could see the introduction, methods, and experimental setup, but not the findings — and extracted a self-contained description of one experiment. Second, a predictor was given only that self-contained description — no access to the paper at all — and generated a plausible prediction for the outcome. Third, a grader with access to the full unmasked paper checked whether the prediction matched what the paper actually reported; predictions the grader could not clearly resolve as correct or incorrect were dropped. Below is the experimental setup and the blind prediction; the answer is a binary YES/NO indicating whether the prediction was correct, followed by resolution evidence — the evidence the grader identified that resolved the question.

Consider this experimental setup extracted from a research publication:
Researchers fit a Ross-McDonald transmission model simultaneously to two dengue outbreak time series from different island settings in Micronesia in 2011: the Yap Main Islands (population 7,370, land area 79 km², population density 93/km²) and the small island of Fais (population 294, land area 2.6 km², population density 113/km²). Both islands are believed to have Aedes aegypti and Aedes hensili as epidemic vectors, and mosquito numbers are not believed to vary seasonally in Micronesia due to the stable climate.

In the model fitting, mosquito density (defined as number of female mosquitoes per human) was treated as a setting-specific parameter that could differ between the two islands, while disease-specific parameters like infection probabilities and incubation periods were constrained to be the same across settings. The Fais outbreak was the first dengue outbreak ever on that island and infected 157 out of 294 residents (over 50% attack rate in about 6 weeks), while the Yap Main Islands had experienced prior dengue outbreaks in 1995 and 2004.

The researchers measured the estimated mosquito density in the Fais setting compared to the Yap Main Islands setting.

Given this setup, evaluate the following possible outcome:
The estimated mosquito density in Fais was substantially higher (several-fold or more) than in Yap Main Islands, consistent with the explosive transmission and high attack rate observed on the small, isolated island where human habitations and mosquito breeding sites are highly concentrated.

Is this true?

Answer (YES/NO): YES